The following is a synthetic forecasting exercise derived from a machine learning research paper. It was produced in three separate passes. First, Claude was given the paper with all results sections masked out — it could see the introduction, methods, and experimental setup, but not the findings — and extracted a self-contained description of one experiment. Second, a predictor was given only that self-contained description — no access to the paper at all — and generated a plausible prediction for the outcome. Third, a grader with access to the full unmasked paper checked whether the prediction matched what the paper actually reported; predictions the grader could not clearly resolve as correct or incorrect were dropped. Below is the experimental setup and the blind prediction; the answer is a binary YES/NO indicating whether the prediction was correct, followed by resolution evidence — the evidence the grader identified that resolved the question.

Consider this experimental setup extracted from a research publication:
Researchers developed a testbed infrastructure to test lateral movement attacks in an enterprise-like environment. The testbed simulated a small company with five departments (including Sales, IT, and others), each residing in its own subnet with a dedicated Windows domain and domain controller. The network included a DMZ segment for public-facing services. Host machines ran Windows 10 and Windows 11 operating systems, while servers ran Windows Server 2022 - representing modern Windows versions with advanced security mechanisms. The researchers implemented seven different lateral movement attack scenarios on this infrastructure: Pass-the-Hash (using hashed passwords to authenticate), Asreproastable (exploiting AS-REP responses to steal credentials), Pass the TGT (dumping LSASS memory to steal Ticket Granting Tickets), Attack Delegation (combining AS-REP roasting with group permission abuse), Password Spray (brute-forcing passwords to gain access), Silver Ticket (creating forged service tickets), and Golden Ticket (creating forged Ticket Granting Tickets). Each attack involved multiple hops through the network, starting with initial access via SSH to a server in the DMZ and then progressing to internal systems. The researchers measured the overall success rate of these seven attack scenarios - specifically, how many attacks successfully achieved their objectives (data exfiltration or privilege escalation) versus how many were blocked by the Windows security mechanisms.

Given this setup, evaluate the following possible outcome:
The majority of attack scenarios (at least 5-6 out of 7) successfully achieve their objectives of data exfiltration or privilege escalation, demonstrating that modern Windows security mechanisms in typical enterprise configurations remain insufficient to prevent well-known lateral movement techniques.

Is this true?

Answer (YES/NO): NO